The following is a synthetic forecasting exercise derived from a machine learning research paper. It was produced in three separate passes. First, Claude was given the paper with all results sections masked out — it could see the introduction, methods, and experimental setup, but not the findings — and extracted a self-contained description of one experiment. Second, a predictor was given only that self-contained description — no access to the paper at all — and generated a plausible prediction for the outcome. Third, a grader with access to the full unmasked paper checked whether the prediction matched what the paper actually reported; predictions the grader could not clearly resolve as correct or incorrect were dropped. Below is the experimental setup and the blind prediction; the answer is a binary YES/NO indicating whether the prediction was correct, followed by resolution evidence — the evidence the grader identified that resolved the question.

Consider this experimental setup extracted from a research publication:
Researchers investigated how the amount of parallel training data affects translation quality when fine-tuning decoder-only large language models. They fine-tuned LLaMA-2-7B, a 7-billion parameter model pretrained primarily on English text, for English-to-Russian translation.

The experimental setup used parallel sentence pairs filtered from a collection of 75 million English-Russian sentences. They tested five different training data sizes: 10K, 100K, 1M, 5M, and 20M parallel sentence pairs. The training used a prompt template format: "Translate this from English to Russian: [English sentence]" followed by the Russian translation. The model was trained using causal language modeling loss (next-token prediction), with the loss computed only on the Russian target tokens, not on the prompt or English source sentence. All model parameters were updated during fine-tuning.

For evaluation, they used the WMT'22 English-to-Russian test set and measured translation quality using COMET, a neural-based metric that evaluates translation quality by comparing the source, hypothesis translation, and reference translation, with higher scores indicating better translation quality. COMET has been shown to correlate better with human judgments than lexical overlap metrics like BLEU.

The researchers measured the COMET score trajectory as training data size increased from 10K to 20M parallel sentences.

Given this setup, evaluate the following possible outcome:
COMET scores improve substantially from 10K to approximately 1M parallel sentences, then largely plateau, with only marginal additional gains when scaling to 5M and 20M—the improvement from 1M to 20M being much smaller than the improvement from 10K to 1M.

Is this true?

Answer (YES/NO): NO